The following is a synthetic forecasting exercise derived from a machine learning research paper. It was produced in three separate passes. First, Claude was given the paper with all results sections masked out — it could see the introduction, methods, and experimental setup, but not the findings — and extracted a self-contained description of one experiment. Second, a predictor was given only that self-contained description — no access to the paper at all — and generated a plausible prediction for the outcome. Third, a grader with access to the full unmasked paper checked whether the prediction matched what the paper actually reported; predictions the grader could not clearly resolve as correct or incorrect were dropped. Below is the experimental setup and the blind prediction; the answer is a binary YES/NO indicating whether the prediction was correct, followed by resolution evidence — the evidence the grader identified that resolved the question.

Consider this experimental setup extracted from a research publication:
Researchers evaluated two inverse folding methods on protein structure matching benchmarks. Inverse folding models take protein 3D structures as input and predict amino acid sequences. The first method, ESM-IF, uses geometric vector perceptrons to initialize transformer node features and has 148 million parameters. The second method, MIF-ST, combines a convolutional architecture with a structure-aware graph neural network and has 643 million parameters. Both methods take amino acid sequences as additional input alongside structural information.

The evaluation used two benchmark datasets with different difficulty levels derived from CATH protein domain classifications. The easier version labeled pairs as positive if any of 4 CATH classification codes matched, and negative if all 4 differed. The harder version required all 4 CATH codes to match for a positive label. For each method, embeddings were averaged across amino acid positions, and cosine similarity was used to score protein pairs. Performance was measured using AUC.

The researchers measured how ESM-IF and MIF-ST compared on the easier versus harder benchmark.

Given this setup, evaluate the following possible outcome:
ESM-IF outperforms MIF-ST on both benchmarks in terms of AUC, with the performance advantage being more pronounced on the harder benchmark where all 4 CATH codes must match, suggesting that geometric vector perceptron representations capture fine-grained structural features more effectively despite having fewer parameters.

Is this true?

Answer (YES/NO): NO